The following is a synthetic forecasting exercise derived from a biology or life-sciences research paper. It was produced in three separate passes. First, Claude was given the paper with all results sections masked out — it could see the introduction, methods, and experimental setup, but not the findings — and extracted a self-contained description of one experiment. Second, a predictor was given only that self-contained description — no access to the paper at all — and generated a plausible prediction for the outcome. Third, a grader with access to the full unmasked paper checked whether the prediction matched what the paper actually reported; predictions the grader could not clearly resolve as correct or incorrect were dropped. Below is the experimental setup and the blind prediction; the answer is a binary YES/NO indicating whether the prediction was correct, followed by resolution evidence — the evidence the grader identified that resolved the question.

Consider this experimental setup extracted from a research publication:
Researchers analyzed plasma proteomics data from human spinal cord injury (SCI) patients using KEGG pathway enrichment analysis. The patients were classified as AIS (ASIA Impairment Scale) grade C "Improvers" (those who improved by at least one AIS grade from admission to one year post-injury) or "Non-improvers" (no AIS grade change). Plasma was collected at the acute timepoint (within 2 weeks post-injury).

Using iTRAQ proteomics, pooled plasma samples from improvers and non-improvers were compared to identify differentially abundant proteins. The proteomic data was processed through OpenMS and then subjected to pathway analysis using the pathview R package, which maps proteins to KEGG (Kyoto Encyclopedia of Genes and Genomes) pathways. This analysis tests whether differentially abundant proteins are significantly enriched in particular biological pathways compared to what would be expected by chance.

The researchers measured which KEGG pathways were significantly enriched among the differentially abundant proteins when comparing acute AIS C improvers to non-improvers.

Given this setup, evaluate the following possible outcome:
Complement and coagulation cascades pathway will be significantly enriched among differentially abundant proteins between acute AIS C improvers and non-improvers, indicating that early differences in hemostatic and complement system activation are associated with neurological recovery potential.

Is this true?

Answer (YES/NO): YES